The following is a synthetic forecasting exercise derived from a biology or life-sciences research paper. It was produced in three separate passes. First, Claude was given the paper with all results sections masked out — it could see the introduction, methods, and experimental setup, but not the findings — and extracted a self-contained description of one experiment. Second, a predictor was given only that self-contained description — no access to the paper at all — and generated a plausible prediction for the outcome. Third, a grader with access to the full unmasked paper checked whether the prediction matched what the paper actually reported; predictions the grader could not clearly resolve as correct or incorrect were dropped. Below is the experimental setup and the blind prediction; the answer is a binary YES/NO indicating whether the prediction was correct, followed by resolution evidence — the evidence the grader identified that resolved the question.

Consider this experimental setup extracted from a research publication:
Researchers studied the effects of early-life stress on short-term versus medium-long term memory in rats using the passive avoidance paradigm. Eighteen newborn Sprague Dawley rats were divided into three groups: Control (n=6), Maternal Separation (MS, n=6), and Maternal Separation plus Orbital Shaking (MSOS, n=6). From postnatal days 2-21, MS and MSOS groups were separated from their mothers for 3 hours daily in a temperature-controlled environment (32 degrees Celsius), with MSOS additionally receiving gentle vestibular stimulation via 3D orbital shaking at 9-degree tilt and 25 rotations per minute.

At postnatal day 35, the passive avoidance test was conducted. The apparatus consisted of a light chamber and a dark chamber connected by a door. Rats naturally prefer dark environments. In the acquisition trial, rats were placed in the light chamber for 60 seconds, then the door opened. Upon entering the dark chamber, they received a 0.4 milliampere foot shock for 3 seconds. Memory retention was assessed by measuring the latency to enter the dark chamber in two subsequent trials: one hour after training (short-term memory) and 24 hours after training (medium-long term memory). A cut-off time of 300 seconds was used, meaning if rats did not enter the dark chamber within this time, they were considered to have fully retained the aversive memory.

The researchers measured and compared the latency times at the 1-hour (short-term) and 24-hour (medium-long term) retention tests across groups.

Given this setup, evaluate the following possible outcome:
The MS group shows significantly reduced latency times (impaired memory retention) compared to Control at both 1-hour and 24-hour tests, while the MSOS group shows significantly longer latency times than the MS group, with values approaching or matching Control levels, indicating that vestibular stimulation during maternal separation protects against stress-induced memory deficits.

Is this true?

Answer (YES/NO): NO